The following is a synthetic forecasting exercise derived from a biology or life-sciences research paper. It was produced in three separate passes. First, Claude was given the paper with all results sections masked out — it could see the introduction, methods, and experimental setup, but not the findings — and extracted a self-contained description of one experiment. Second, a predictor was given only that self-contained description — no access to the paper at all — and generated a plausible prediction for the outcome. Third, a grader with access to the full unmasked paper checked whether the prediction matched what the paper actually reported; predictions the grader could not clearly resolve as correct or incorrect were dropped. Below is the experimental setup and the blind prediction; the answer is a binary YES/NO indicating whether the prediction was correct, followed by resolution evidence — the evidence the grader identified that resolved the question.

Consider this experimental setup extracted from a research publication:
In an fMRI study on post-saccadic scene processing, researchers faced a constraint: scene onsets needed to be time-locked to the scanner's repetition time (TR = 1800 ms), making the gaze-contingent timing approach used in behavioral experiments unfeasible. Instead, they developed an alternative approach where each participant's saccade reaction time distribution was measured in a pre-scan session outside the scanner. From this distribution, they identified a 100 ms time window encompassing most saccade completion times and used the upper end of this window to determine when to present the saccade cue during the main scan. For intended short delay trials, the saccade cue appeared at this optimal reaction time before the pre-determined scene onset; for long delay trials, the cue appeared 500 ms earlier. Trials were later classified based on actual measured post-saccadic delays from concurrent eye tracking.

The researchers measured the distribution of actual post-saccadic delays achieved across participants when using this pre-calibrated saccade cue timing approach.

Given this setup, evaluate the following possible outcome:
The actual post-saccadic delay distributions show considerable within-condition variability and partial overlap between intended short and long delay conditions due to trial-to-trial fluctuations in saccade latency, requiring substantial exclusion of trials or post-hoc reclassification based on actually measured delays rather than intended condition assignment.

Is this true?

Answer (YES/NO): NO